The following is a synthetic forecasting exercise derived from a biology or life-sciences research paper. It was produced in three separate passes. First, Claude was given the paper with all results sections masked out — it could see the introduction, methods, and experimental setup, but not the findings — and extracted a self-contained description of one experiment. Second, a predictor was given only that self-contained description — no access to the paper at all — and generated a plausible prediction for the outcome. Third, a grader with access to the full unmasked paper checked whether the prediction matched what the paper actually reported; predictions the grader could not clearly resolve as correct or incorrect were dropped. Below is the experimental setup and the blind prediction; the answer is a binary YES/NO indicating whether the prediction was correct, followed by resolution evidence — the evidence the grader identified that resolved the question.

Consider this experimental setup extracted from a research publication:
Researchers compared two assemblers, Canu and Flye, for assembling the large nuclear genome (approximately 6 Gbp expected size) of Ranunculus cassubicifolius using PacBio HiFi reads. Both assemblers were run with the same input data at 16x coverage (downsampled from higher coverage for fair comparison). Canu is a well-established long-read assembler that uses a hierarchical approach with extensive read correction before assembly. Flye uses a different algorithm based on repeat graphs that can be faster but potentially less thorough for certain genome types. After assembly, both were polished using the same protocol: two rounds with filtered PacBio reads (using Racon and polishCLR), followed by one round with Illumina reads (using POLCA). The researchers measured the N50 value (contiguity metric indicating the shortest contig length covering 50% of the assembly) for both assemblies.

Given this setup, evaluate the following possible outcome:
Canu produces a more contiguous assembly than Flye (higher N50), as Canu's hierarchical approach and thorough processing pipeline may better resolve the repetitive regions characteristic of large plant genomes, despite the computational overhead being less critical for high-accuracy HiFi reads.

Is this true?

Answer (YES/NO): NO